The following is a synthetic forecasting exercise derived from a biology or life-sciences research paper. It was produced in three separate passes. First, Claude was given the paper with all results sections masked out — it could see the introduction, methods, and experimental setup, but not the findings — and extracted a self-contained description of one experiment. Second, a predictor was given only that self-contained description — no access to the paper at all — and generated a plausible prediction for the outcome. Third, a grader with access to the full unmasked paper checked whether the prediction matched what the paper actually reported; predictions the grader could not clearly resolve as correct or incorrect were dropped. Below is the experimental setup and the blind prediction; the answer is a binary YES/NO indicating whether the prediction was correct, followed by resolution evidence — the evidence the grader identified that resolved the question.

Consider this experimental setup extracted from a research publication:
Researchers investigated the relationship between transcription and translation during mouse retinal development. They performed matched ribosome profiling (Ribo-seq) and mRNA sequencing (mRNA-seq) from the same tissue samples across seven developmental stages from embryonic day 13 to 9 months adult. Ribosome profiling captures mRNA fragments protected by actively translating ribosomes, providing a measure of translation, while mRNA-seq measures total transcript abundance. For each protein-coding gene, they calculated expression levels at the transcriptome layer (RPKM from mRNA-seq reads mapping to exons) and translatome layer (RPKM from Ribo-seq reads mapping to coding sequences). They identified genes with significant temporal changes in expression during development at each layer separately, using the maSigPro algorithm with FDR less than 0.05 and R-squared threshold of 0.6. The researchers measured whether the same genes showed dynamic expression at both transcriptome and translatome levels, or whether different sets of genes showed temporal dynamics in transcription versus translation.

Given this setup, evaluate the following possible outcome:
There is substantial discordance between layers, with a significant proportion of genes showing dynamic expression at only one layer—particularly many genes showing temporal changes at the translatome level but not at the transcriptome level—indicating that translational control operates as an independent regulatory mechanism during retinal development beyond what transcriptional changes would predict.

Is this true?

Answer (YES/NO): YES